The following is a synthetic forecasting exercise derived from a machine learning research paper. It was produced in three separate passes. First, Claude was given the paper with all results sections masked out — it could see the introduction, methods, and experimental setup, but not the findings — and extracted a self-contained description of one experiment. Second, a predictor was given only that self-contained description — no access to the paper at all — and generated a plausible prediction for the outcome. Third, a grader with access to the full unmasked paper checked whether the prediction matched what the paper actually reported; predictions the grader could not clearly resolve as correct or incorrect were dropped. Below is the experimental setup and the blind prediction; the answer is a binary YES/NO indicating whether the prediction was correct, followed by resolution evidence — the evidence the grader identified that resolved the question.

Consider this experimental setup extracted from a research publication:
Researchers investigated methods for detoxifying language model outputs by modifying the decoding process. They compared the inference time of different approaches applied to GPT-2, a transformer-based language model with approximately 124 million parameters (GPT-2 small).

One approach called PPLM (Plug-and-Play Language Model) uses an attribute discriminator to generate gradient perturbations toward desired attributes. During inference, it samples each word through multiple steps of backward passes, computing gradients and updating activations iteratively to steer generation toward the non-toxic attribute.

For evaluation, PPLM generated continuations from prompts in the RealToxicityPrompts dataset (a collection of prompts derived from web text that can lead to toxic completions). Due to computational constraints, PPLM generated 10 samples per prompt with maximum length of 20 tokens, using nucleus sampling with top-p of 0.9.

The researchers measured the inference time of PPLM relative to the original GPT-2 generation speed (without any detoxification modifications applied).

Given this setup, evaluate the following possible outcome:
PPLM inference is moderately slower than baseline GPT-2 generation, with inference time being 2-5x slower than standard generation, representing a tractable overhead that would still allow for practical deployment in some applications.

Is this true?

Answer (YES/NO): NO